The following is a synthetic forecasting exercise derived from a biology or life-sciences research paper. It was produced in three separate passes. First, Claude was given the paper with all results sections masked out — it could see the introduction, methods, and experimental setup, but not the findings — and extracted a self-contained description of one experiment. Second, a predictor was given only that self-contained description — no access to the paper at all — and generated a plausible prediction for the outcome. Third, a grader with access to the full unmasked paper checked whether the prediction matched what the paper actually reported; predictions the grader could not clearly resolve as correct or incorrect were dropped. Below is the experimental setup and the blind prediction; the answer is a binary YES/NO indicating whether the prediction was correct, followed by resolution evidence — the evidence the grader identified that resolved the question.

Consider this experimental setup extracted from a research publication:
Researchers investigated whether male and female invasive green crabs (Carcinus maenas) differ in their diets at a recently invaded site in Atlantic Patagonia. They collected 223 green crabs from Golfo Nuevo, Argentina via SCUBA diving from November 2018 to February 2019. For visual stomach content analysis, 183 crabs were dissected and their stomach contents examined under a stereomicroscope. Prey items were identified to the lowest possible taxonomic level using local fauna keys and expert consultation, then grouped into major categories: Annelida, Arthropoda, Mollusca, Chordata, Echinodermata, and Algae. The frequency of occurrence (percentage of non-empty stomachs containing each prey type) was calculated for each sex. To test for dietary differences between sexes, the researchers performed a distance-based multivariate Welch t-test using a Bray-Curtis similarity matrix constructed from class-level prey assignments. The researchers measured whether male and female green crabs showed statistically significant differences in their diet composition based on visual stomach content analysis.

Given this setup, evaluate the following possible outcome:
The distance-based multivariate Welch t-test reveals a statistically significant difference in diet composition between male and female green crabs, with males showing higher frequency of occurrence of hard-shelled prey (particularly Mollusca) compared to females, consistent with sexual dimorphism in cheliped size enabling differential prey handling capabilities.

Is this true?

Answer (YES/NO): NO